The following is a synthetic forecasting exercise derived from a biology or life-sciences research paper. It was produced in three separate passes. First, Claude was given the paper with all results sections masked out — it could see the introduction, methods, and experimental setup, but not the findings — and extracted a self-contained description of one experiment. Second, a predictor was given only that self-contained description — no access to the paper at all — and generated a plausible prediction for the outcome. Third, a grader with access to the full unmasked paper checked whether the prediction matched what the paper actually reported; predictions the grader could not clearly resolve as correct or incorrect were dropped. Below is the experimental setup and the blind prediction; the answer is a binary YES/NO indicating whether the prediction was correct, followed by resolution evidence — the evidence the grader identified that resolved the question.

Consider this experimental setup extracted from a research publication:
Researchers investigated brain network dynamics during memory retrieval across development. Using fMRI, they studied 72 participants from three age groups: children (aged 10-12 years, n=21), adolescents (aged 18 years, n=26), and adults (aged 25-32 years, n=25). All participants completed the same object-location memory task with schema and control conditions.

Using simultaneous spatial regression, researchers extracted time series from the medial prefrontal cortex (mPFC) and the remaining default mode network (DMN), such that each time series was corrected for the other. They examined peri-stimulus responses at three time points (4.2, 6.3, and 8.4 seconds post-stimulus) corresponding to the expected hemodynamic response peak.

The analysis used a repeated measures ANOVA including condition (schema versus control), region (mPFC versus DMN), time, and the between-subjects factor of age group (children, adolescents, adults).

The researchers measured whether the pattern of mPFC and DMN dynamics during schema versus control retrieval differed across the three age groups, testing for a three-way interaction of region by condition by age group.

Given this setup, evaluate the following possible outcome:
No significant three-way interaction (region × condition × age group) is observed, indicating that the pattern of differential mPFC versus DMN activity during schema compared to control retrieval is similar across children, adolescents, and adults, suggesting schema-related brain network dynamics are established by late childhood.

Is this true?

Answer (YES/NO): YES